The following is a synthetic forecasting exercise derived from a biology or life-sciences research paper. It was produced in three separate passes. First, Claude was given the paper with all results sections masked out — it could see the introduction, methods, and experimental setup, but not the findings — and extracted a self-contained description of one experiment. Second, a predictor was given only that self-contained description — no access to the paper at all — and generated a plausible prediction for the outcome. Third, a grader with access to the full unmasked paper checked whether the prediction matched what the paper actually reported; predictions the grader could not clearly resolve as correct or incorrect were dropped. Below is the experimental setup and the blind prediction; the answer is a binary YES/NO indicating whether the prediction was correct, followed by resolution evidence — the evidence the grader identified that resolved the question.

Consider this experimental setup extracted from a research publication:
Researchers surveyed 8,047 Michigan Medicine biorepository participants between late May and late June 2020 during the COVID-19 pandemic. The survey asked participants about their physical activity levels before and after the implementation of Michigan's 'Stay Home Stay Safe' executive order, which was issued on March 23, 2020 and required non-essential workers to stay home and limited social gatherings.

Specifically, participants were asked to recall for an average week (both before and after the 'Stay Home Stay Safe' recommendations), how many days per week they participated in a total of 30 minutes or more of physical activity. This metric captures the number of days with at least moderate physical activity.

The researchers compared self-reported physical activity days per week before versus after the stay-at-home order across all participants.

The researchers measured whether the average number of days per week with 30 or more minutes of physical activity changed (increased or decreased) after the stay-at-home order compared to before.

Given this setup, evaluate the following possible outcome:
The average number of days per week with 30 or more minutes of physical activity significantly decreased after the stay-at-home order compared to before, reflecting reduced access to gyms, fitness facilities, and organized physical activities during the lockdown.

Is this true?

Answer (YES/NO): NO